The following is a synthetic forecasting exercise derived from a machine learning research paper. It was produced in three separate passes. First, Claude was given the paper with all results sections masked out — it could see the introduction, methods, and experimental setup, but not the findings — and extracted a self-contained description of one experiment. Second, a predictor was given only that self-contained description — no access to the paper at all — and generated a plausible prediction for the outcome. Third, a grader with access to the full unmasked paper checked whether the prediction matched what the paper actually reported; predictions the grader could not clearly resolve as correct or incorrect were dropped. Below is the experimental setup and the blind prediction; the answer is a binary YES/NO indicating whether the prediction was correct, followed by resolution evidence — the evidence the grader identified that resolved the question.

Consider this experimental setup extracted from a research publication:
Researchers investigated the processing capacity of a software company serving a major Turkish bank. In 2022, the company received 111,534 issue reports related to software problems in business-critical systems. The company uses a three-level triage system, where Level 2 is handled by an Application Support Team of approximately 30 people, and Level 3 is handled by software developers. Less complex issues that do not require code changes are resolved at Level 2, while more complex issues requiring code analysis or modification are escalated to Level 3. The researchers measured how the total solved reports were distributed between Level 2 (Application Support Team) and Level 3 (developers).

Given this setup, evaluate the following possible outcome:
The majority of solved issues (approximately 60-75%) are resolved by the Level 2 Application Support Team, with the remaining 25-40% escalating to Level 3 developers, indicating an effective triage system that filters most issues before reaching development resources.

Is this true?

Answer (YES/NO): NO